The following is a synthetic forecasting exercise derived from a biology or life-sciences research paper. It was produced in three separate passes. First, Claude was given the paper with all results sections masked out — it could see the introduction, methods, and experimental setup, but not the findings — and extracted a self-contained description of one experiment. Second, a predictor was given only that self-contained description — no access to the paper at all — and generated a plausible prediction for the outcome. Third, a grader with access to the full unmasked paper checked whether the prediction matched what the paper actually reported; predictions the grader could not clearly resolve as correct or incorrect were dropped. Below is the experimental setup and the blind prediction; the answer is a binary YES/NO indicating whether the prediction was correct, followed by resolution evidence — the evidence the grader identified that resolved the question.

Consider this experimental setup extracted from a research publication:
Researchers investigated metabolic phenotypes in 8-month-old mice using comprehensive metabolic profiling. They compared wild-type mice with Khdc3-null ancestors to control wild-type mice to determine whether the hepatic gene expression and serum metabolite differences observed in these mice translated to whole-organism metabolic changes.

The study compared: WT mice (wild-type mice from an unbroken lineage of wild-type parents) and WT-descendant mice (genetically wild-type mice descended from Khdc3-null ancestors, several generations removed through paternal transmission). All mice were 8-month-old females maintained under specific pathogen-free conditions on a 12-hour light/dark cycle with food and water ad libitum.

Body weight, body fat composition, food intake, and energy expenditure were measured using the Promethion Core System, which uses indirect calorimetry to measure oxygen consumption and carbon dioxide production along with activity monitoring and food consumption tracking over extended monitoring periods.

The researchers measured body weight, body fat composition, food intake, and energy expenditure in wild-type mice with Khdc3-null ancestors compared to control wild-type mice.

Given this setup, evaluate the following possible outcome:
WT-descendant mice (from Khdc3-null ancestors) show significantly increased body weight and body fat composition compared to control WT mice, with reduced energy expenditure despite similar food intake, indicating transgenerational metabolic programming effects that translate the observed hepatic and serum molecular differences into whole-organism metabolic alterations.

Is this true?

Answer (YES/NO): NO